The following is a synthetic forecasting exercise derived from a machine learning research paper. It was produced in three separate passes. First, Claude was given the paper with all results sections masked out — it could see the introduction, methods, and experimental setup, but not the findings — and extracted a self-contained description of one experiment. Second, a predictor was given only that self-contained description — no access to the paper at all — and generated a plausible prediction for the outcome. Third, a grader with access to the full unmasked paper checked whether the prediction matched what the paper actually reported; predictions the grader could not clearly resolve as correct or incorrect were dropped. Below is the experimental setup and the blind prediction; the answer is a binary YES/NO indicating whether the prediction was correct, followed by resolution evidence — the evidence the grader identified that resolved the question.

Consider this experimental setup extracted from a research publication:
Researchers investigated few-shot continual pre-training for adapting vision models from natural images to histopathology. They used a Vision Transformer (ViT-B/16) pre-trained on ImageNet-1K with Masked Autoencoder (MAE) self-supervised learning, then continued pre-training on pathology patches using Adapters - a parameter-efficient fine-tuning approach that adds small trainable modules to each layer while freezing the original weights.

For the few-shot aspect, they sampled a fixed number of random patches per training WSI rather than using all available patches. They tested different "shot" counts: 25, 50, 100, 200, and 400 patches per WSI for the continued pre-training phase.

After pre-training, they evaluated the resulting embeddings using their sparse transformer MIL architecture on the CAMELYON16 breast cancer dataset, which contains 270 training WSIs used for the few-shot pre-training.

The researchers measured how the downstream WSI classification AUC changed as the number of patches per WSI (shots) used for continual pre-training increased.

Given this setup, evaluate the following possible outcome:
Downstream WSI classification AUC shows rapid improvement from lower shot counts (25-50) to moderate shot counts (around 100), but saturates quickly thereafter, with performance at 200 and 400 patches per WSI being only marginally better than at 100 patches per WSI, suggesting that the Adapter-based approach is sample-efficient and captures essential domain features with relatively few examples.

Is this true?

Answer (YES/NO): NO